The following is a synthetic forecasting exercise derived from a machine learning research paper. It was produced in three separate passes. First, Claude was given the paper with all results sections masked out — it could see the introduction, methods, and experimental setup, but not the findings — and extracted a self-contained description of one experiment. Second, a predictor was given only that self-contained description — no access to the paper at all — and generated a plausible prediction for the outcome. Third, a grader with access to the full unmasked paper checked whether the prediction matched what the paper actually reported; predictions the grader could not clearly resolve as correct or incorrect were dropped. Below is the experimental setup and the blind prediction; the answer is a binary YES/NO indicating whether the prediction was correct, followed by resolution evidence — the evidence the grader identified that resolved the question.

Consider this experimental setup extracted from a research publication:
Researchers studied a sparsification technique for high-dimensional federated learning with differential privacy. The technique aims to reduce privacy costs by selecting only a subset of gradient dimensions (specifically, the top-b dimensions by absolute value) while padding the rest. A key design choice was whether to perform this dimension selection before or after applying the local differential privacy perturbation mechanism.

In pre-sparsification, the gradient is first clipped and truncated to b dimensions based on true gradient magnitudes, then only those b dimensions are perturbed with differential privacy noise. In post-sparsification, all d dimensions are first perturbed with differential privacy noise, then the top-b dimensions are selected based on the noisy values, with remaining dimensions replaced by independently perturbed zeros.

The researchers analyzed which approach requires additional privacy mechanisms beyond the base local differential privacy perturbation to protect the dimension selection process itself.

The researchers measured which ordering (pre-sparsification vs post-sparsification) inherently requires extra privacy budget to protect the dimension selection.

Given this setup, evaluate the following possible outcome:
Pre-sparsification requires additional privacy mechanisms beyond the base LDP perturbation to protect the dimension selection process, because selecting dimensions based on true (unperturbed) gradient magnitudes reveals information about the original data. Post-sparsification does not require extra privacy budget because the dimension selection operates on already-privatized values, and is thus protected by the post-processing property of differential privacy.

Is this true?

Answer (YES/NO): YES